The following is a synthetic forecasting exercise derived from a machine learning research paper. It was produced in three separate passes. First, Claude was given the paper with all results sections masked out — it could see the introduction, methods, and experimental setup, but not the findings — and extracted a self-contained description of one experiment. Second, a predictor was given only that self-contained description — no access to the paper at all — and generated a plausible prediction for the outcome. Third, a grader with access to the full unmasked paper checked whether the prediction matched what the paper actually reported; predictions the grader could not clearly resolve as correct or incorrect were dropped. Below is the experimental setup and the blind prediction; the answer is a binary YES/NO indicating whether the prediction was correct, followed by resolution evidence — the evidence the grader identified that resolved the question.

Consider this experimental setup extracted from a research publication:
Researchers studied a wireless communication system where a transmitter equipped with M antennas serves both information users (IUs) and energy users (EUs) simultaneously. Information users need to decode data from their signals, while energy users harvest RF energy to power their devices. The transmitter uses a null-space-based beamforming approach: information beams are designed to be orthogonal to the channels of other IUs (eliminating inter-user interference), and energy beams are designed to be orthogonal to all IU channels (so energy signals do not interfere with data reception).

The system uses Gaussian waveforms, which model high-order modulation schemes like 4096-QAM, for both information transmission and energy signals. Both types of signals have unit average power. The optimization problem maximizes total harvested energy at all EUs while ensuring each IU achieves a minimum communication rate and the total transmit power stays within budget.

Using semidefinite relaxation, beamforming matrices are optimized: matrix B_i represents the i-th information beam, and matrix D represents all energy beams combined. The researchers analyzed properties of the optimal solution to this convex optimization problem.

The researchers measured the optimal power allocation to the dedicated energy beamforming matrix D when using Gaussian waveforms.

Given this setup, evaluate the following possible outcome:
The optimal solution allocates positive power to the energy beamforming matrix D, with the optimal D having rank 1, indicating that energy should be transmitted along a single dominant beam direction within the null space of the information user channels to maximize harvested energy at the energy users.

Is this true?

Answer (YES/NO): NO